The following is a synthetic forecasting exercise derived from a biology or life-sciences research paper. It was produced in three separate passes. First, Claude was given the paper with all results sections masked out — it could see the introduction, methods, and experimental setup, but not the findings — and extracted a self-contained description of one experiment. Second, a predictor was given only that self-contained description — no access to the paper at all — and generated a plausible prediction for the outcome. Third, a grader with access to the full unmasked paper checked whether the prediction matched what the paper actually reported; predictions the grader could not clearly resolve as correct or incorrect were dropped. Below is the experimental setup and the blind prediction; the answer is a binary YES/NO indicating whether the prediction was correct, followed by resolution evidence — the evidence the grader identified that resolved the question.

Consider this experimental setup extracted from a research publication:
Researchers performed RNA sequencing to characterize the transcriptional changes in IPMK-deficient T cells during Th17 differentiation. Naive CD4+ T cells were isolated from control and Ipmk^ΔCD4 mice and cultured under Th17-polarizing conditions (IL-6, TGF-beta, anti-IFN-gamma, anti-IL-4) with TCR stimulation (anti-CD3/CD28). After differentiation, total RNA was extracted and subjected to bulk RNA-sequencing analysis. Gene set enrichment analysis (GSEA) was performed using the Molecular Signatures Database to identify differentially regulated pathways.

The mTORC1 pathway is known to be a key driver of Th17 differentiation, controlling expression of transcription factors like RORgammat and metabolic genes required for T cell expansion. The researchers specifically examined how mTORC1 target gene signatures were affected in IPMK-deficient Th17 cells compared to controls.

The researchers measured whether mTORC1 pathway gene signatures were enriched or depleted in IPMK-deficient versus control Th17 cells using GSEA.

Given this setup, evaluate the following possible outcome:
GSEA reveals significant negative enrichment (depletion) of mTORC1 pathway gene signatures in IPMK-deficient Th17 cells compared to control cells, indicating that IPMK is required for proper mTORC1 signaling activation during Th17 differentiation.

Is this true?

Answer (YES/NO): YES